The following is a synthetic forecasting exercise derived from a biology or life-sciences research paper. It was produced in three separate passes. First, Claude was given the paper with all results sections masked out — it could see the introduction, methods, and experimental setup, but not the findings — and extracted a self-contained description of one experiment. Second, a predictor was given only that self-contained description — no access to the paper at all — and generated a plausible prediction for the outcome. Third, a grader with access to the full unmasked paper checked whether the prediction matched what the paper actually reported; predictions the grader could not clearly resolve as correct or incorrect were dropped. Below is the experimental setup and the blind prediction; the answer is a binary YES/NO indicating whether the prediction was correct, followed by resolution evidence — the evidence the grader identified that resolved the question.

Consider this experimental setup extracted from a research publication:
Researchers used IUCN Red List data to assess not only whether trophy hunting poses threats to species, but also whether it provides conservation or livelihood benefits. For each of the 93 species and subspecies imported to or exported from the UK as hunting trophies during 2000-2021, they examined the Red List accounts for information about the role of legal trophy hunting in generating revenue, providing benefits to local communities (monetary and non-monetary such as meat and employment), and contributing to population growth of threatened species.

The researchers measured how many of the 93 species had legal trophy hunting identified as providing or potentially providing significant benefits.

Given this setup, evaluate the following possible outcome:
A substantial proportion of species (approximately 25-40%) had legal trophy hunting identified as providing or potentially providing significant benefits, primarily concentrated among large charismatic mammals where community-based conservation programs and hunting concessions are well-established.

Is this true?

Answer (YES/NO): NO